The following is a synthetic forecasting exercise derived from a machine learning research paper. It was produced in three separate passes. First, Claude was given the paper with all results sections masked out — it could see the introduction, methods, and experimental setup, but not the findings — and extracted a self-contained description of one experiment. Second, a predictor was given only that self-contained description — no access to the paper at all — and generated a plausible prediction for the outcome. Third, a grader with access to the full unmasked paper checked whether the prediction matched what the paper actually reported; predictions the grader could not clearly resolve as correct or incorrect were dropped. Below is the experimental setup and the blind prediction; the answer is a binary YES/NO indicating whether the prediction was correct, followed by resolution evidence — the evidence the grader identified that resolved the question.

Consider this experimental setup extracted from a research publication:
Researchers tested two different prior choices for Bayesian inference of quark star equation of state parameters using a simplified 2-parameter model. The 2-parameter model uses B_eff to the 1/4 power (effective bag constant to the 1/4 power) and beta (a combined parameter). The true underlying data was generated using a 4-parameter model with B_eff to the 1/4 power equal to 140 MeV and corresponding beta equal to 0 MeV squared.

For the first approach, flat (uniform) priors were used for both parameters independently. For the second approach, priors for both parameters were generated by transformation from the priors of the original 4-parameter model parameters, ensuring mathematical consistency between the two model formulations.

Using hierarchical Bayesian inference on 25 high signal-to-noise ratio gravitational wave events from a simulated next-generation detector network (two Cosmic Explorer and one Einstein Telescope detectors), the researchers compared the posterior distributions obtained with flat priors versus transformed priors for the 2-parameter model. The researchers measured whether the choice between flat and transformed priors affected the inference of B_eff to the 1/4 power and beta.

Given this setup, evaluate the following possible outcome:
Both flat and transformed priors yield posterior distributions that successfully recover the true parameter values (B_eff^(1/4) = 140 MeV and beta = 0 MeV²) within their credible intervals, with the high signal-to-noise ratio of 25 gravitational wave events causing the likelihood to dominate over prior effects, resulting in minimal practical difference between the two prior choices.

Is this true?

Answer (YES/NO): NO